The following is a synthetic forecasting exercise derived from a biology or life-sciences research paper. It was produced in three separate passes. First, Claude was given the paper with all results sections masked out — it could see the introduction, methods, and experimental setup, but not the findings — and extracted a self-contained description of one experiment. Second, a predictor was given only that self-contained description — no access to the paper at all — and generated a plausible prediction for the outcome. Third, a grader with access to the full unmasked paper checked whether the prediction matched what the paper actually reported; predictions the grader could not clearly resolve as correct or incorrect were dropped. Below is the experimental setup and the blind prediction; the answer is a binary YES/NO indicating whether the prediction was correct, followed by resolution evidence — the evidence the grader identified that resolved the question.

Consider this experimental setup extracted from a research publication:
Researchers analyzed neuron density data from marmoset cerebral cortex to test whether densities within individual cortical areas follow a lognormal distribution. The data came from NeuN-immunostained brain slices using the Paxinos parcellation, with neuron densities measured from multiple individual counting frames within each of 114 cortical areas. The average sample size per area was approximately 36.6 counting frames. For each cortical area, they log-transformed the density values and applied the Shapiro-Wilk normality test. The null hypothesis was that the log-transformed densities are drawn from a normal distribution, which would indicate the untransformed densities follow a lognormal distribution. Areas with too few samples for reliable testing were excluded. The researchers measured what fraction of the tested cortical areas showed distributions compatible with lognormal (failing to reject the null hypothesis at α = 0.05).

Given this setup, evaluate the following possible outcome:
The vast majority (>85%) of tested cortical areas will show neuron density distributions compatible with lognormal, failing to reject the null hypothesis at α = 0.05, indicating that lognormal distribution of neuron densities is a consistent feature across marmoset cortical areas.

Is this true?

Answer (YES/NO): NO